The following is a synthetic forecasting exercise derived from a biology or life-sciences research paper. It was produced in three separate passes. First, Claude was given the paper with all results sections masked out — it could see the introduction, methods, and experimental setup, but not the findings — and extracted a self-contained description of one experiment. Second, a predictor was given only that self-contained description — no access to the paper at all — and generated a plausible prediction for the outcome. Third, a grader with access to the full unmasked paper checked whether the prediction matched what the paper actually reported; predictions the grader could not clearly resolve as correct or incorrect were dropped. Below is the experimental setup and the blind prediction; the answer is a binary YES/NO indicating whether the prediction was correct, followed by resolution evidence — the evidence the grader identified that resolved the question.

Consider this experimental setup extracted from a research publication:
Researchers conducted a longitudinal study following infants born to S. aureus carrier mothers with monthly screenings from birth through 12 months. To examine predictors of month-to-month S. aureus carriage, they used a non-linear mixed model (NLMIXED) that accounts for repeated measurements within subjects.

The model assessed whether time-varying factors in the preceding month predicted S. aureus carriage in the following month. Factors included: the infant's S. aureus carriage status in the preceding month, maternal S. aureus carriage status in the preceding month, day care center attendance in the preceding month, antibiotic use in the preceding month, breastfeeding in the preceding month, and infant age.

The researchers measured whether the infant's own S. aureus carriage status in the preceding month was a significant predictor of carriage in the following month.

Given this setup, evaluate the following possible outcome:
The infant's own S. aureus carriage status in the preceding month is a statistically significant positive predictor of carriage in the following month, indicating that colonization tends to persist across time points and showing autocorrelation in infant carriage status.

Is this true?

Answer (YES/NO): YES